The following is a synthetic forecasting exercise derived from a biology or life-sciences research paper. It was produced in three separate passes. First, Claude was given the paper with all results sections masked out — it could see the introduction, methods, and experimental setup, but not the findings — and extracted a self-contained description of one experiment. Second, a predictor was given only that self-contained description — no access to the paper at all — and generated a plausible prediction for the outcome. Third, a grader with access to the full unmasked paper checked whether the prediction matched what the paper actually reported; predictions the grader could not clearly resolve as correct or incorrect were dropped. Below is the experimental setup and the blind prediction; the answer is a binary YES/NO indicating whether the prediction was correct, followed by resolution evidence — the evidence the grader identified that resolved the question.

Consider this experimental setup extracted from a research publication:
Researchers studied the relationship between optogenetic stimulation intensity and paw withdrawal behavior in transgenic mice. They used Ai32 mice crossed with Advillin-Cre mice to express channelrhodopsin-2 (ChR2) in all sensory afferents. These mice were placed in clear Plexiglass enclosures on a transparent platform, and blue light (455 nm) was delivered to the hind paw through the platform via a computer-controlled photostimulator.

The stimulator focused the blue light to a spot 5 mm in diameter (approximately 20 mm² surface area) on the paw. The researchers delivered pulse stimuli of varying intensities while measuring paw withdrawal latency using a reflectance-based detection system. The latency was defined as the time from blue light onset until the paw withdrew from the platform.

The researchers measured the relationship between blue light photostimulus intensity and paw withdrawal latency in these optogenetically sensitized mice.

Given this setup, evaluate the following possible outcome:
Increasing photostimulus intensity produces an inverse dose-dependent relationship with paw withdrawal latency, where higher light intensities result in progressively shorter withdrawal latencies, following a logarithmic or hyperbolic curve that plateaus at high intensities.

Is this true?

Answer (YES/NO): NO